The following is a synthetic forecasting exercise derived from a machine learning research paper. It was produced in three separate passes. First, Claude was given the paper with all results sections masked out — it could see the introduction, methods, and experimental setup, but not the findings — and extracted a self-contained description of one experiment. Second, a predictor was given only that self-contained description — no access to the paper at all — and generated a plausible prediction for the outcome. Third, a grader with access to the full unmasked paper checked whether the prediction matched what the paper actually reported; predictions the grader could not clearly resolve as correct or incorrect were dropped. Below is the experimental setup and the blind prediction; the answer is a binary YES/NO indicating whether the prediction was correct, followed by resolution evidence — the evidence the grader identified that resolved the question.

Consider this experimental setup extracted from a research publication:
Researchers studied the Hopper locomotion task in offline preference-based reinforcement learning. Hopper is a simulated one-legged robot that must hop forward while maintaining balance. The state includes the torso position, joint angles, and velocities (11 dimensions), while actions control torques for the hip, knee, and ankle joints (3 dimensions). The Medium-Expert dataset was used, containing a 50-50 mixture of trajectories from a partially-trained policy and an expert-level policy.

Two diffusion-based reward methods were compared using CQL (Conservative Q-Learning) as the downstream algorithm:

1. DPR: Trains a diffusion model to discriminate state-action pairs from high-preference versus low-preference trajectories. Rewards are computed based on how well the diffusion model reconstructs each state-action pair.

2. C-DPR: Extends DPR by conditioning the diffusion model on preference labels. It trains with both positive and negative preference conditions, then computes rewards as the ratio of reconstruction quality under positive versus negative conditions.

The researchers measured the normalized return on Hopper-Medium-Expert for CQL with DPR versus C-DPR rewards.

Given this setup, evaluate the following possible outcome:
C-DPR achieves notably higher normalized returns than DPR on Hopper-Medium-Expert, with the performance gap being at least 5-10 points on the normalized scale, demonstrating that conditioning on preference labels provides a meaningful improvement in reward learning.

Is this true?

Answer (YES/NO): YES